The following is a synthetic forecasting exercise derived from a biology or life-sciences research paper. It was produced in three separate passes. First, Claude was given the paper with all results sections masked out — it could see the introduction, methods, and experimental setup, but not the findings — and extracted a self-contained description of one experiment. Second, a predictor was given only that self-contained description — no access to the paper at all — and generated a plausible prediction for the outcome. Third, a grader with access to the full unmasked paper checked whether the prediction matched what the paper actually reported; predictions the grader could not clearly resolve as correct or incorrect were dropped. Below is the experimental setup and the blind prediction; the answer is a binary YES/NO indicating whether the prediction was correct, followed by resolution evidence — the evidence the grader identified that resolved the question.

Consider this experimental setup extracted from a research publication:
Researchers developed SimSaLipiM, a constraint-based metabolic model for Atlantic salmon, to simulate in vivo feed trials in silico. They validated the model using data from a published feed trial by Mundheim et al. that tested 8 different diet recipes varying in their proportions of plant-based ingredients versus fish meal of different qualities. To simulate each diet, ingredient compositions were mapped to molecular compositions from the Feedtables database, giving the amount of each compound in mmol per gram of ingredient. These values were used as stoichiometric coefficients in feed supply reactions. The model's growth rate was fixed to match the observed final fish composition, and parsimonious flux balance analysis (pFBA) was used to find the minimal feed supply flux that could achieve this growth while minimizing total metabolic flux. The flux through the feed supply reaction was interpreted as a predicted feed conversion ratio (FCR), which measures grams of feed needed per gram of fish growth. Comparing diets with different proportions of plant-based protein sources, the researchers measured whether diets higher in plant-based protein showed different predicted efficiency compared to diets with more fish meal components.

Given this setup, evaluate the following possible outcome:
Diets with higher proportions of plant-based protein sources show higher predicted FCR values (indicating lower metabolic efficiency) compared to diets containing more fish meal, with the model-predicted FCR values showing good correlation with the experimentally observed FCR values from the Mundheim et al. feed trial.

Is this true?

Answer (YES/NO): NO